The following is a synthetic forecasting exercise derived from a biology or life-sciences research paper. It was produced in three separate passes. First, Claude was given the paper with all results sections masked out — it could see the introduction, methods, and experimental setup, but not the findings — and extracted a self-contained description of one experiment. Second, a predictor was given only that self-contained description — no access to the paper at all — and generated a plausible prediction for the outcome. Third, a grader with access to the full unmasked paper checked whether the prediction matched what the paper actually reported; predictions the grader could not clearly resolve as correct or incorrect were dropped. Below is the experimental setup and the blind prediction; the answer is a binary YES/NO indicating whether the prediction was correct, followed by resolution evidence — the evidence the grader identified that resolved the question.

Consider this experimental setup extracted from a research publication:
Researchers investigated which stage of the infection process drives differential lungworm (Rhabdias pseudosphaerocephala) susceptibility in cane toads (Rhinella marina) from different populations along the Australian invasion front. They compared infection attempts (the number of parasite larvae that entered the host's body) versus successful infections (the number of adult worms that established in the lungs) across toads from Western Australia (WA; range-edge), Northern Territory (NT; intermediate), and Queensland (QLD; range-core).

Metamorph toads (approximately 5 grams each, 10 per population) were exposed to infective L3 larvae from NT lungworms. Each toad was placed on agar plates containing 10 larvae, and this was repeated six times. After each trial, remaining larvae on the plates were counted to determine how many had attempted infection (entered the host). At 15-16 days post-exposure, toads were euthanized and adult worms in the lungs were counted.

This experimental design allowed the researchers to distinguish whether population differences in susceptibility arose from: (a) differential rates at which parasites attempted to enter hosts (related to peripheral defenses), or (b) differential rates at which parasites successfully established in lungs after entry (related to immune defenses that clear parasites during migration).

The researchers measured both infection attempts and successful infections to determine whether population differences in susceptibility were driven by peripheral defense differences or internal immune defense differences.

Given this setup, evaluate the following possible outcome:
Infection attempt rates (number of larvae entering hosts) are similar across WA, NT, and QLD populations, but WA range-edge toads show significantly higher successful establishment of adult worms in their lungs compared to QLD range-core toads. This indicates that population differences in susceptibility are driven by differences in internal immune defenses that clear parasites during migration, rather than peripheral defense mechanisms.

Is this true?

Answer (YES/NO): YES